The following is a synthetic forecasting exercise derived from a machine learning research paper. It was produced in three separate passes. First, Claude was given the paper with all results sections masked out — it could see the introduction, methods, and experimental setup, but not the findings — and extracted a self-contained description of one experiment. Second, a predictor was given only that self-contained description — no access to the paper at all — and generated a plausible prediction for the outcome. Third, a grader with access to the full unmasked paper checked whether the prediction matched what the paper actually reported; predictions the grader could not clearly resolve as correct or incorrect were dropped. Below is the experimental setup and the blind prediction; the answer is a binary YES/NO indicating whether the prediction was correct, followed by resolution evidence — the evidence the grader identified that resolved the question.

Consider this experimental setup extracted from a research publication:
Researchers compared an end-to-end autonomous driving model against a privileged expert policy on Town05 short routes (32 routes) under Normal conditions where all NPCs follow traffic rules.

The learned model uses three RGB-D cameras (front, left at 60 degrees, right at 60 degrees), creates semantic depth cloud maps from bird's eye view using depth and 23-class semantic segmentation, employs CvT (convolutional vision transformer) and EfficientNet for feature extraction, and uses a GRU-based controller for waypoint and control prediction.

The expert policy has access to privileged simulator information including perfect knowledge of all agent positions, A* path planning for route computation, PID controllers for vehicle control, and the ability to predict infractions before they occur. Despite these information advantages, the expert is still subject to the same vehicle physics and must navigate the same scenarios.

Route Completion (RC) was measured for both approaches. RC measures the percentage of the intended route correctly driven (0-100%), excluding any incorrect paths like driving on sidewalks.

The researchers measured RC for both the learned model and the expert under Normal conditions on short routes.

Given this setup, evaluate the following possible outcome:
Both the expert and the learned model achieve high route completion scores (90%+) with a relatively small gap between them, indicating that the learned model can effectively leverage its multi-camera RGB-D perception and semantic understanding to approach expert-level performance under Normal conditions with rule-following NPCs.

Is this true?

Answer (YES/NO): YES